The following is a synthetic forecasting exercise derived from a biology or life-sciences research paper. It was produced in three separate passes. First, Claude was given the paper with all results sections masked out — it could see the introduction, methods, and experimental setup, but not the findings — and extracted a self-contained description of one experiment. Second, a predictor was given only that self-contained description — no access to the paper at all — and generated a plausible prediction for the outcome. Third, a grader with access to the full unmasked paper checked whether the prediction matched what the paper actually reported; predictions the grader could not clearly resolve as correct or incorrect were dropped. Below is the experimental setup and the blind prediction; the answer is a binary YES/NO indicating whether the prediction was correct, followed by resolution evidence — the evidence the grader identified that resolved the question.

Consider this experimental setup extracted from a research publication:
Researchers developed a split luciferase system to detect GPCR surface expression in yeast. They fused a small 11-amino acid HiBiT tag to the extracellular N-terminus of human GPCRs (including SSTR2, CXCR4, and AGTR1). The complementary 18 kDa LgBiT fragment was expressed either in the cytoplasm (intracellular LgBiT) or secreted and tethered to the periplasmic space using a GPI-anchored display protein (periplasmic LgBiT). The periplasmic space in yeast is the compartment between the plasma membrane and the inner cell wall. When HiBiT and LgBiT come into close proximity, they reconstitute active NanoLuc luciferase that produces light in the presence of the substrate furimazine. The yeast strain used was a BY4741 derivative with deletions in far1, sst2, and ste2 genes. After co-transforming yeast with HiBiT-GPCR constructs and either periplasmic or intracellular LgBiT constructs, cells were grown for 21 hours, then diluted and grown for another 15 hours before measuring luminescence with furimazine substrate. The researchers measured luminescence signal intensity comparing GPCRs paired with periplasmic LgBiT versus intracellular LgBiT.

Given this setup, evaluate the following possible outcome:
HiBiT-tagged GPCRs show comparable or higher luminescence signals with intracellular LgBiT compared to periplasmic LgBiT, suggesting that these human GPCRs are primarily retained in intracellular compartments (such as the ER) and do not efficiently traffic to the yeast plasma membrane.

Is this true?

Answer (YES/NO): NO